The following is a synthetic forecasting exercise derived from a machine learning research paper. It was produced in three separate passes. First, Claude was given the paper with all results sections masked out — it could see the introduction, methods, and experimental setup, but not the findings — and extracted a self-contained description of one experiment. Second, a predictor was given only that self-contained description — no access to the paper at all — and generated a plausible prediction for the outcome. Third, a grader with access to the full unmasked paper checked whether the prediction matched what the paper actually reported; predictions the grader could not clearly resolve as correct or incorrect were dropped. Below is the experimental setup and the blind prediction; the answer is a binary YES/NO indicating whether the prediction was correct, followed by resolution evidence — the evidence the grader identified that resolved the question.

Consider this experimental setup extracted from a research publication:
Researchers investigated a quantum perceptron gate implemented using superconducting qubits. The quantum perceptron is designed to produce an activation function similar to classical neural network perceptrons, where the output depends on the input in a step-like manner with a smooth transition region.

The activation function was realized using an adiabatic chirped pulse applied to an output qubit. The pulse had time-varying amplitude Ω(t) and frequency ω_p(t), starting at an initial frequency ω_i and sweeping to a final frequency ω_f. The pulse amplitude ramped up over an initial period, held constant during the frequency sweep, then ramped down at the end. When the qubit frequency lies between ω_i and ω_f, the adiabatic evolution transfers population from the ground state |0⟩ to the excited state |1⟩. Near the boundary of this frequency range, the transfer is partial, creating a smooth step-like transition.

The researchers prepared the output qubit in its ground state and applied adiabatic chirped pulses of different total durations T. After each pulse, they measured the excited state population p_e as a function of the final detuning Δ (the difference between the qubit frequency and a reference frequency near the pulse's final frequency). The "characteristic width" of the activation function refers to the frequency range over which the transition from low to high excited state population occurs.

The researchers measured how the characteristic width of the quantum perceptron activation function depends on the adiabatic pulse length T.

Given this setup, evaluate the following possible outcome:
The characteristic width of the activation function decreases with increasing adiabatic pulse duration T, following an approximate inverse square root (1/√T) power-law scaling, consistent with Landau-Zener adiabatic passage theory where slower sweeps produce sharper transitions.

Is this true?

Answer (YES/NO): NO